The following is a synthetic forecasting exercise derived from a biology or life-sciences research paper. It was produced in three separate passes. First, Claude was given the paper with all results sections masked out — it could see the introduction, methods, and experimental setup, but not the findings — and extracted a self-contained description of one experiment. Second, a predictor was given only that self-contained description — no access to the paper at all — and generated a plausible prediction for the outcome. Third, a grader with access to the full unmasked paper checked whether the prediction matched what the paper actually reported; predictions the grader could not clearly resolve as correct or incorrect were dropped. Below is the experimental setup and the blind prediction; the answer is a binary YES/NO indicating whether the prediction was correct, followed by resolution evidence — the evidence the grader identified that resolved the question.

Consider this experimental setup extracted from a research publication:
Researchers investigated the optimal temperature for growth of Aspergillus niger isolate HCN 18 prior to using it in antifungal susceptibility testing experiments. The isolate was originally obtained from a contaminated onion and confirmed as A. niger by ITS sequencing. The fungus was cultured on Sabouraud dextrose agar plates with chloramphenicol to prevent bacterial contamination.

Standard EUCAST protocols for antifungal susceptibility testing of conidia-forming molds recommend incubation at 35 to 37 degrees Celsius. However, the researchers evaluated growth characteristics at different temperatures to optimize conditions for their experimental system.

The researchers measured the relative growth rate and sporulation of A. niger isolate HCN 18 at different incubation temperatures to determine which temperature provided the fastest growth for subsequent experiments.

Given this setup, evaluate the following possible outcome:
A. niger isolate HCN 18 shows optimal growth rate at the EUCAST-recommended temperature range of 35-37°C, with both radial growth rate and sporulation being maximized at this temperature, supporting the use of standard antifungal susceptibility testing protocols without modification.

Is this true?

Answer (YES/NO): NO